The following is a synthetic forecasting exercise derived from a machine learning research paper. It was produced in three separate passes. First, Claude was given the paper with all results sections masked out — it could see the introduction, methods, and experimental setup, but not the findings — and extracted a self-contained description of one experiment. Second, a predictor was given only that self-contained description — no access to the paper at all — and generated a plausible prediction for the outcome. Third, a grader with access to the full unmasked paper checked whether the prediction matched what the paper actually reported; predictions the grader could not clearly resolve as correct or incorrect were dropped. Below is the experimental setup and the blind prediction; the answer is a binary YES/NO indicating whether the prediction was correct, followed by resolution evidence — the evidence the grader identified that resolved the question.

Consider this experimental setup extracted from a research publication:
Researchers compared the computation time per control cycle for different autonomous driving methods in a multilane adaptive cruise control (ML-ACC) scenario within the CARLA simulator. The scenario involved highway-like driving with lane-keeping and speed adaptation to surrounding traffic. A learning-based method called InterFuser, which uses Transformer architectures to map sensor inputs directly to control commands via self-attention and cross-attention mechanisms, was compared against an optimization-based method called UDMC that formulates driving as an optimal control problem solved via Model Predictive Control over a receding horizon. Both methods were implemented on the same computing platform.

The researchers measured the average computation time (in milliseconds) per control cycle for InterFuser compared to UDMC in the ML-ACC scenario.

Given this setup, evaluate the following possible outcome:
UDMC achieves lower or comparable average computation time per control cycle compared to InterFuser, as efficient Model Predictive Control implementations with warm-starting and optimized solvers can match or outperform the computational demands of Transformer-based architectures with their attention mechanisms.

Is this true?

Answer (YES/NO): YES